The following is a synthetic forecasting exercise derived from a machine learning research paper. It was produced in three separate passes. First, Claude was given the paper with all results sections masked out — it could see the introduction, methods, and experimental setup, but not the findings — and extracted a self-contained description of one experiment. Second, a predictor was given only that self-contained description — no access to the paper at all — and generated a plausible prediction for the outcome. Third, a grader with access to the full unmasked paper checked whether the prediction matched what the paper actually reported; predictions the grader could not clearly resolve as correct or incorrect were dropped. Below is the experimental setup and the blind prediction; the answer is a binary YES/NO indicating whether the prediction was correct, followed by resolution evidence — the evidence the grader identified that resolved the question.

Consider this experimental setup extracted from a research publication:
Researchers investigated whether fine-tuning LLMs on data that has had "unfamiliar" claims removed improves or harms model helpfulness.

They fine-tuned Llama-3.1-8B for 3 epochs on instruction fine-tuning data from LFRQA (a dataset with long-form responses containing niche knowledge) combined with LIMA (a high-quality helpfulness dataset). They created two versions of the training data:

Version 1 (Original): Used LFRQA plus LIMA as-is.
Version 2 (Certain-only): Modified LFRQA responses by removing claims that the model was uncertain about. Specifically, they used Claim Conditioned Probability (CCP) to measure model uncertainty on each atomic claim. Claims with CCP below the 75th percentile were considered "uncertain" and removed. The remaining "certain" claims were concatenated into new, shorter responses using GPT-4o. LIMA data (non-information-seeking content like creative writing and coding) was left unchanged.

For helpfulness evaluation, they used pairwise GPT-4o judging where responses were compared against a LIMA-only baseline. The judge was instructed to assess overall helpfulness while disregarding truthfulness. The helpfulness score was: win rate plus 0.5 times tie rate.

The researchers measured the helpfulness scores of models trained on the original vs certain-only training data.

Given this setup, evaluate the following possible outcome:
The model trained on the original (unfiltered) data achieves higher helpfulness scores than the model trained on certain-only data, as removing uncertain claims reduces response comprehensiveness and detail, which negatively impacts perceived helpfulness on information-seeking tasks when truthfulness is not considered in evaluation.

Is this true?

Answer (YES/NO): YES